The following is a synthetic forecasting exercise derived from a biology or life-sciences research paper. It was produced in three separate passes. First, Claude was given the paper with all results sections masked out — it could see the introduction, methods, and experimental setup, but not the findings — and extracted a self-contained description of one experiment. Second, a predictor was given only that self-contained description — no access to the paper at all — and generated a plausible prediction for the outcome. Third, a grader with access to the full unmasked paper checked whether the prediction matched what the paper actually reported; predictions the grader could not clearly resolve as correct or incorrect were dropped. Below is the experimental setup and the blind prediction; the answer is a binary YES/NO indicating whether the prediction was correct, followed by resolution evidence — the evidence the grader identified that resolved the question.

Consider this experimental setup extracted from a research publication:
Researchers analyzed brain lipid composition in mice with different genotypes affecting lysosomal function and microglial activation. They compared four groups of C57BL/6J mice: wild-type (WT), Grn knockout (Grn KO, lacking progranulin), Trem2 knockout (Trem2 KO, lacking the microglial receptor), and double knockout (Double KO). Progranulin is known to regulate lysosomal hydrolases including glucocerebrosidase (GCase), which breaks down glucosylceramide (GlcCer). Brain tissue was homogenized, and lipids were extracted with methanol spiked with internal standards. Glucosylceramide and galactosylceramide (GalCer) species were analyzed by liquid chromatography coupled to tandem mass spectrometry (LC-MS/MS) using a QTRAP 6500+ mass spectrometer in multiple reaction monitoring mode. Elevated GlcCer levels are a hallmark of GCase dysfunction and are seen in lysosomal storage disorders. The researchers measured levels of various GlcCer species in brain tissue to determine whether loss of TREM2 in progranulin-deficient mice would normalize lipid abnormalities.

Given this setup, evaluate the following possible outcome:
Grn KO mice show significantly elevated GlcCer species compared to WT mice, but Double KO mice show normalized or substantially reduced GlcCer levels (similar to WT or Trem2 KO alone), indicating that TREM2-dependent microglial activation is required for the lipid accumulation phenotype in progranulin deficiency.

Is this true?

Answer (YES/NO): NO